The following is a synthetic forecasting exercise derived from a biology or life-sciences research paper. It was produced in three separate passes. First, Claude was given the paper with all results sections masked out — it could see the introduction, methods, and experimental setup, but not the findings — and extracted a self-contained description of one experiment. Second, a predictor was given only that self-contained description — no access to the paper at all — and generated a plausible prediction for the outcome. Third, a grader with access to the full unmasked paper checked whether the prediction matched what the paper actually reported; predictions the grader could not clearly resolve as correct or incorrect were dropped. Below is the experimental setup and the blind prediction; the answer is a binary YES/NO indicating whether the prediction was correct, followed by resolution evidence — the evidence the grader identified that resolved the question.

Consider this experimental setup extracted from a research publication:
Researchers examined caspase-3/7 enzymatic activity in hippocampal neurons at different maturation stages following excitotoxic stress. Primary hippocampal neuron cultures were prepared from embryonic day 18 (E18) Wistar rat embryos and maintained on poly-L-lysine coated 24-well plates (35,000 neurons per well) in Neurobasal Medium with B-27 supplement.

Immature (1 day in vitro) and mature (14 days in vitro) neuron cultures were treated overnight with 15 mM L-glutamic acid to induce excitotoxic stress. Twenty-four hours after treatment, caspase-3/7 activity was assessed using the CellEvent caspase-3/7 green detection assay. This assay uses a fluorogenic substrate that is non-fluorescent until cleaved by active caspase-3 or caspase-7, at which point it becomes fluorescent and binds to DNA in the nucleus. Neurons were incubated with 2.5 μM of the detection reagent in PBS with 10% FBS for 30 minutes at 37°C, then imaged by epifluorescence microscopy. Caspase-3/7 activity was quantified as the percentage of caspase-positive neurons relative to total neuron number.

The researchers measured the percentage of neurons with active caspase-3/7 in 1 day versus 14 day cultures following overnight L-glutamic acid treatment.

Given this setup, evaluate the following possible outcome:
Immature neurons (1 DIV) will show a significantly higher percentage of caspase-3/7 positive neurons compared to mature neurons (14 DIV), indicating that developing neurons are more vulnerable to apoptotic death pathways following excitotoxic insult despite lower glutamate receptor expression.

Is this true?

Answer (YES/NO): YES